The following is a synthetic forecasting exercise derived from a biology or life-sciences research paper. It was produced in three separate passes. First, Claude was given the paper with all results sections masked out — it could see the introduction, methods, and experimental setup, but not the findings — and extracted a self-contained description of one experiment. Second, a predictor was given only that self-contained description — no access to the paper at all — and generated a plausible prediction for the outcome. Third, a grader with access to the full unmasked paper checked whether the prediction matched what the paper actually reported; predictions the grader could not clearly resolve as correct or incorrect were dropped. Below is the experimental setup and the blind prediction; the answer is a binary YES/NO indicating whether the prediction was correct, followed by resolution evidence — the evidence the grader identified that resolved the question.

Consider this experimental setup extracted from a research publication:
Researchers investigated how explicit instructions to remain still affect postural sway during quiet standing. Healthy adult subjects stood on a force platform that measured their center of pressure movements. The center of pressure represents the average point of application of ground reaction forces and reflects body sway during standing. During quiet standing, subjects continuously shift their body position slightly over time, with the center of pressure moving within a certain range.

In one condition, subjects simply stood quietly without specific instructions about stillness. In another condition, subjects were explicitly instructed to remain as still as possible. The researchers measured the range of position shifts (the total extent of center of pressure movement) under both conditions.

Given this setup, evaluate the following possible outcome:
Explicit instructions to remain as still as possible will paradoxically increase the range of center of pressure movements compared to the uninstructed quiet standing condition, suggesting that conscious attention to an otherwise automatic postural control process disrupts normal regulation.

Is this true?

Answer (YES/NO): NO